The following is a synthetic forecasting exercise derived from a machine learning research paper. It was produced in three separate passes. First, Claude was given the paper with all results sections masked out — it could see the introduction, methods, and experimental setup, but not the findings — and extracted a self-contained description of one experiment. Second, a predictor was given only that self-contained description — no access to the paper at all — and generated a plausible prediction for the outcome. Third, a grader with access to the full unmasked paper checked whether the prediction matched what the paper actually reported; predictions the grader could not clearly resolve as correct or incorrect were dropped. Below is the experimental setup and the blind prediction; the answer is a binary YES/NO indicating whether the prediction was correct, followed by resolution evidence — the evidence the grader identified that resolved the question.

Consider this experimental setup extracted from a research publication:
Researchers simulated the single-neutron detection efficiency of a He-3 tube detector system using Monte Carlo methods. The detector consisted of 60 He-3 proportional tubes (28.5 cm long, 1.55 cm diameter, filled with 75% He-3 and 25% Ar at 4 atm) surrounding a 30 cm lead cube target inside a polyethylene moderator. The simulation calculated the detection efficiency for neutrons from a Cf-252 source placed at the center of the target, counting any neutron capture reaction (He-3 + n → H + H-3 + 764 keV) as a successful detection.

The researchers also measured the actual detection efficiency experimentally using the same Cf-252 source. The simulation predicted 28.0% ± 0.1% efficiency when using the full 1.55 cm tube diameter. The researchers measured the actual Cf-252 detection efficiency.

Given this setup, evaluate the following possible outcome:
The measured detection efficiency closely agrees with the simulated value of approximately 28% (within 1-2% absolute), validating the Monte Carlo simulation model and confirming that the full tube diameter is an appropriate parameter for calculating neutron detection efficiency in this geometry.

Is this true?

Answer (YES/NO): NO